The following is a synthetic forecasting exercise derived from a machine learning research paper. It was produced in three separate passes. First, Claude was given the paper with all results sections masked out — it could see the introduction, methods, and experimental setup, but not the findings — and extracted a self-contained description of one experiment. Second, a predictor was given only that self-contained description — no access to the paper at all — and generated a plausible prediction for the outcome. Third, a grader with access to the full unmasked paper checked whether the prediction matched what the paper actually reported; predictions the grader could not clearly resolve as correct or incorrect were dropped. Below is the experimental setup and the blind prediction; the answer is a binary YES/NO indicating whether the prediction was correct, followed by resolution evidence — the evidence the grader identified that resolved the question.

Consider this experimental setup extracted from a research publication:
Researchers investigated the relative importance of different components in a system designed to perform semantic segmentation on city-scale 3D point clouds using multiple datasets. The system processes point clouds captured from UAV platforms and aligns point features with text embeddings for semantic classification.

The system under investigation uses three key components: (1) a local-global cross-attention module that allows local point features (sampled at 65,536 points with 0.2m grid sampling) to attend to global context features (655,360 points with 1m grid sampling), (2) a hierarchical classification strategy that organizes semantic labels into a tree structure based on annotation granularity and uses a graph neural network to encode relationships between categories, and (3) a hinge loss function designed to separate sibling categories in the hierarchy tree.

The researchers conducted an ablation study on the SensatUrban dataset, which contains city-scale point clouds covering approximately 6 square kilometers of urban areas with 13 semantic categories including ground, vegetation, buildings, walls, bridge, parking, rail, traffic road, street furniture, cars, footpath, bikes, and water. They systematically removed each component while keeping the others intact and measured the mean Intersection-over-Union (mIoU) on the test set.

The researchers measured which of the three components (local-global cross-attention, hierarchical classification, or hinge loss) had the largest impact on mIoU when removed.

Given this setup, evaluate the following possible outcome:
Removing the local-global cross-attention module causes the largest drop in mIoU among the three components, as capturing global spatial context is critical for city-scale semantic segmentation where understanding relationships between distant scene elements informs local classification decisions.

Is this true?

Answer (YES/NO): NO